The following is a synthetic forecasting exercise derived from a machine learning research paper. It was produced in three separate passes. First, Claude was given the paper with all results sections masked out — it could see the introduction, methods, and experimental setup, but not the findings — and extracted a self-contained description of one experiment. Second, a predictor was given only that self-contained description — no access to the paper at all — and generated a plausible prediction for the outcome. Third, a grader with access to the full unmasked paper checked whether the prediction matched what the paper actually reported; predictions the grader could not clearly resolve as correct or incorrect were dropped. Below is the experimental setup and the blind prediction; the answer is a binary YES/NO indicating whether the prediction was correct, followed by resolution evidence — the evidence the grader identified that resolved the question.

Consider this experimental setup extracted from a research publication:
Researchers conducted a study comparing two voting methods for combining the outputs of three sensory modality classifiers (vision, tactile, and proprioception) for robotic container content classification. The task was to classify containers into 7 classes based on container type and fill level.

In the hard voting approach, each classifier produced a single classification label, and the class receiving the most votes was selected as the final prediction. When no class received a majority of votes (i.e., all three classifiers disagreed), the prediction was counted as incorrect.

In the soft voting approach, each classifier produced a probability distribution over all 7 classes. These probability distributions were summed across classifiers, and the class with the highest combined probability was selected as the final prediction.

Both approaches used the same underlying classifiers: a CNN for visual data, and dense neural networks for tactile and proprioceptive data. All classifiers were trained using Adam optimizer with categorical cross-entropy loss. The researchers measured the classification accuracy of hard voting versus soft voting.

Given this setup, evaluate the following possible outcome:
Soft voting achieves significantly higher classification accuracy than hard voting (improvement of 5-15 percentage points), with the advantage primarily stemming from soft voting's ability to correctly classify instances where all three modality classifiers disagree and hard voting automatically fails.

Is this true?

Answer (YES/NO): NO